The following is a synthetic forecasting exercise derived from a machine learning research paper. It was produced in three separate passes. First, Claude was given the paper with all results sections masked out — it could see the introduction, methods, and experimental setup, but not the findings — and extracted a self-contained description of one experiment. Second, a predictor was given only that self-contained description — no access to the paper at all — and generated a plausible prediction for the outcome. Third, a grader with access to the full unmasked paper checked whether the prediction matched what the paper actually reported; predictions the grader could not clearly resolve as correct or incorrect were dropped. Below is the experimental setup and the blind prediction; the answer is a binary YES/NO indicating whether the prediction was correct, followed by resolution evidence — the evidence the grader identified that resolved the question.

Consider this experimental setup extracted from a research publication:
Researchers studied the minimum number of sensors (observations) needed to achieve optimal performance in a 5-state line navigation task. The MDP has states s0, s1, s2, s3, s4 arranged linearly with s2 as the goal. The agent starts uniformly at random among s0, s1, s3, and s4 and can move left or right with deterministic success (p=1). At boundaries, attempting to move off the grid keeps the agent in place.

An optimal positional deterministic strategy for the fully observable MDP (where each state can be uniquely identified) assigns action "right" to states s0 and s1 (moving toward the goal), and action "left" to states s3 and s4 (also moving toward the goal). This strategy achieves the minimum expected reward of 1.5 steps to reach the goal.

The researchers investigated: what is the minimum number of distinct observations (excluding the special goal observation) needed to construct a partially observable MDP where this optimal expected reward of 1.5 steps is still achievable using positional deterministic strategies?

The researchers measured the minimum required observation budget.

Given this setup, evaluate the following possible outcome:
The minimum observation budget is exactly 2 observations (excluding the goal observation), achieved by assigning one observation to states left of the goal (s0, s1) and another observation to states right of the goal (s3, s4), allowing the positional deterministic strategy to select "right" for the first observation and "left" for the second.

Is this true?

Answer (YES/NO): YES